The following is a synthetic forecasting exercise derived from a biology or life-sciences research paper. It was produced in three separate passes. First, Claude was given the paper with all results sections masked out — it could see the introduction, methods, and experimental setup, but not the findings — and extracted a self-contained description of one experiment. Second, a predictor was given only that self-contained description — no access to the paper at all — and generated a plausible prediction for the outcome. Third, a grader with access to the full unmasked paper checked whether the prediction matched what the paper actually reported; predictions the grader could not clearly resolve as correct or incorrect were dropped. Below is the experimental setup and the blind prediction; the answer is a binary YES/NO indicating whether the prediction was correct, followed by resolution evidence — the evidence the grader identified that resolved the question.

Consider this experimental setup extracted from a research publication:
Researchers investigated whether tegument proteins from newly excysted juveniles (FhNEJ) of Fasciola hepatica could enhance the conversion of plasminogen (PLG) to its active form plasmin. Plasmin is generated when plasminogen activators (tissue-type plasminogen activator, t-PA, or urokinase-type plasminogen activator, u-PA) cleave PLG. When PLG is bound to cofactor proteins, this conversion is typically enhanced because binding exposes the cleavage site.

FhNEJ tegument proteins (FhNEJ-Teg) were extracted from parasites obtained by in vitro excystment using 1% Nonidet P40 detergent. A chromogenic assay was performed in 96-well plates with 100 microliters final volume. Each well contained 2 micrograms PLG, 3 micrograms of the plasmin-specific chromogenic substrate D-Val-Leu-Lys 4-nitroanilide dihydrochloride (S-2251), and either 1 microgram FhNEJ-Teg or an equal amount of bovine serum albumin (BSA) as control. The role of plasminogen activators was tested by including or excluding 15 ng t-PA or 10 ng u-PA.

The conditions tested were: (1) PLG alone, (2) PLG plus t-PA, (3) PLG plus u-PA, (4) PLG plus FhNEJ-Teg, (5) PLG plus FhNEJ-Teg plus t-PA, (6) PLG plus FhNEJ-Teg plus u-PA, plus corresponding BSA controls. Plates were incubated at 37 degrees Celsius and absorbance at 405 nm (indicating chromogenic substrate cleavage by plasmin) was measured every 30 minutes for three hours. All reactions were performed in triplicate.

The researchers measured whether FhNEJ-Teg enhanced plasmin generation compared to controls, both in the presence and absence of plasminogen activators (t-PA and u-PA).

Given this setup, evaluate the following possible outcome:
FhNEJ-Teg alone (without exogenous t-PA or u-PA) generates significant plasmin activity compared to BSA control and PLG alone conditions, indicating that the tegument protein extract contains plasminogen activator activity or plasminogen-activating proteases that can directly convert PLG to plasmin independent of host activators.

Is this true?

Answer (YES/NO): NO